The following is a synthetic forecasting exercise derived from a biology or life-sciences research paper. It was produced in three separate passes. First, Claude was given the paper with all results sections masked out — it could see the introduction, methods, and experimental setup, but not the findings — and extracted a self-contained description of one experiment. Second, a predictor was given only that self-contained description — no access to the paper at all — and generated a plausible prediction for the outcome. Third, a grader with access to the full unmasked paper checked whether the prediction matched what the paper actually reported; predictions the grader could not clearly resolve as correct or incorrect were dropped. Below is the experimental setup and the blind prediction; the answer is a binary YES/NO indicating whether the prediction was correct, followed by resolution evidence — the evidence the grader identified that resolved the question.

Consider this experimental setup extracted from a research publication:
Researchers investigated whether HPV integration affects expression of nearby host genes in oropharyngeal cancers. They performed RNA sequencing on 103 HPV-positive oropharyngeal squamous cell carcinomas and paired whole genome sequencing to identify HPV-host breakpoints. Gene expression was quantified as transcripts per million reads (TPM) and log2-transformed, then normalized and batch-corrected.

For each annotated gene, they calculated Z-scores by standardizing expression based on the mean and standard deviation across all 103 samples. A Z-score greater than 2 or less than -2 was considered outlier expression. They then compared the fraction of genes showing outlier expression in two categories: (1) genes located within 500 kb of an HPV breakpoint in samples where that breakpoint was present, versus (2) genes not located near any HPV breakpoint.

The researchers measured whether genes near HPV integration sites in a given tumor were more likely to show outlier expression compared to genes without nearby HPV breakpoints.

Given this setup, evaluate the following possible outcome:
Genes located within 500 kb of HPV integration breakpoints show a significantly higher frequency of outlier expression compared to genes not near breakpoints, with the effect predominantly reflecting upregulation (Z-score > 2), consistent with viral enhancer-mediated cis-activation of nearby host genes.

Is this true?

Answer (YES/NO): YES